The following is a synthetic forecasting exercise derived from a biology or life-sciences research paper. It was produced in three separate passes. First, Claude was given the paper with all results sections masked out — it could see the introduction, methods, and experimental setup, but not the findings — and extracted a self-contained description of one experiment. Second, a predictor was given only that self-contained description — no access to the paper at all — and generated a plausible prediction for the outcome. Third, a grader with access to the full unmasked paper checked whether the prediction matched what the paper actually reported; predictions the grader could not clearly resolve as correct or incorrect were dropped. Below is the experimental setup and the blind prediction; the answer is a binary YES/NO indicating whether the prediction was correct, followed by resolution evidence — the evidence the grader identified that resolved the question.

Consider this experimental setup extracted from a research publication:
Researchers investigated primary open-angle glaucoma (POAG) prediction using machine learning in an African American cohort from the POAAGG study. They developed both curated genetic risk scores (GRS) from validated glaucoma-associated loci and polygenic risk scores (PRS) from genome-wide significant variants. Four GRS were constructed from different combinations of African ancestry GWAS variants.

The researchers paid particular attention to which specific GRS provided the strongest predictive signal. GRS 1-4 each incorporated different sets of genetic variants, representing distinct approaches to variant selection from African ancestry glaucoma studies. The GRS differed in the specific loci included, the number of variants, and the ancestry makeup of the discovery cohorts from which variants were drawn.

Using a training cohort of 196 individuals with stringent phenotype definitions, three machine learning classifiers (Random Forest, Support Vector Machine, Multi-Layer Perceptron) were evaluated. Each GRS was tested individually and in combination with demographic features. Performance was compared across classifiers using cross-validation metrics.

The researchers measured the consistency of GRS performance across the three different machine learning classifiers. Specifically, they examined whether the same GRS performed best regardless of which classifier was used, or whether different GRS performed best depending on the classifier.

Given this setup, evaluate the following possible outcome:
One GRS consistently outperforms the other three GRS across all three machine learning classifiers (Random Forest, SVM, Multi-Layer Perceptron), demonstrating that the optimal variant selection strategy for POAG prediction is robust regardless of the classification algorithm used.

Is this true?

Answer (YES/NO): YES